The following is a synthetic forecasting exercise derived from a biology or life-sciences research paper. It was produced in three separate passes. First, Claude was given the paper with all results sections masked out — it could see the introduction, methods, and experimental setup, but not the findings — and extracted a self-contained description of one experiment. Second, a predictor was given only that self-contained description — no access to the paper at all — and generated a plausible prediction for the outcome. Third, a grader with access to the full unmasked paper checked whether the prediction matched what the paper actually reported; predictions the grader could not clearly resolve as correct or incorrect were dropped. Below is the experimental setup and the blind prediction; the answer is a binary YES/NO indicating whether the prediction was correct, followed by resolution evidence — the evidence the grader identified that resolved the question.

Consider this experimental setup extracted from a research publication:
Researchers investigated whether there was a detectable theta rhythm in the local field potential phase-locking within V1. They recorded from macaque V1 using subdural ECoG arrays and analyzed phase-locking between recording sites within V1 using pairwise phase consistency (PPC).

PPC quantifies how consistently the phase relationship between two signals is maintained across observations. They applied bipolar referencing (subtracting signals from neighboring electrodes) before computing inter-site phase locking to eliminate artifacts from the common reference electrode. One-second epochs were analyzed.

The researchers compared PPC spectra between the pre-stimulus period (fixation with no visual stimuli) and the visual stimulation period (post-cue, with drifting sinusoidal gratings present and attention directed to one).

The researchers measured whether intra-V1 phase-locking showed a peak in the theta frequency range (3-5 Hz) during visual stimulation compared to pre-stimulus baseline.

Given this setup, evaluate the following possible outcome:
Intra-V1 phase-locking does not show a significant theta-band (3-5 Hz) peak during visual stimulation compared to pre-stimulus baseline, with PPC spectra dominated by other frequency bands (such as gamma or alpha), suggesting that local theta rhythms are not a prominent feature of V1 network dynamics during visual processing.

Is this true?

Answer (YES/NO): NO